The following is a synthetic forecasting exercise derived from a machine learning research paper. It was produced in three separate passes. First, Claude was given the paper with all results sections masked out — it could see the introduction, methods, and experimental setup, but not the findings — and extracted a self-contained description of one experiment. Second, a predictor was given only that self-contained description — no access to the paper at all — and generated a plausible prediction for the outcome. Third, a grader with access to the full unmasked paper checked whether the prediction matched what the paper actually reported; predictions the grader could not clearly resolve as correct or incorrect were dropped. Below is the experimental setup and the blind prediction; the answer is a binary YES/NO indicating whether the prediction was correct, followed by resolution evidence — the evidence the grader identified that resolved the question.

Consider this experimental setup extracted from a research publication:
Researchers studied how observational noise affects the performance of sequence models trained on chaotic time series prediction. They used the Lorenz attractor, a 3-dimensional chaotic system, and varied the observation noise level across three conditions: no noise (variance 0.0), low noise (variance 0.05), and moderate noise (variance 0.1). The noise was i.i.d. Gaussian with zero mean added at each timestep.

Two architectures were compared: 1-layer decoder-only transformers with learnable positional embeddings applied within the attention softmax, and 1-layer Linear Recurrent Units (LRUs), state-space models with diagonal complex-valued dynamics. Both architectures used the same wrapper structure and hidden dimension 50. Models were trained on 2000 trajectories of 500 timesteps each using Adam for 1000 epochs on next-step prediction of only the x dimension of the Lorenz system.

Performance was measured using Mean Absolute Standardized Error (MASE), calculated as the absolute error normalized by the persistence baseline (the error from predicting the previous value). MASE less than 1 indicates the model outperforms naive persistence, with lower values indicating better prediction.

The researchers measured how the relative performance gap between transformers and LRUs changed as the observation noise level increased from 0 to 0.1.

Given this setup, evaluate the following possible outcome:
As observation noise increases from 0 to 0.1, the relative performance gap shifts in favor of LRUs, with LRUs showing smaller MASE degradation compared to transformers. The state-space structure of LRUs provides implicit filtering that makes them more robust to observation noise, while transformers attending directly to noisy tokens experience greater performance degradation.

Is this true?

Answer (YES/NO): NO